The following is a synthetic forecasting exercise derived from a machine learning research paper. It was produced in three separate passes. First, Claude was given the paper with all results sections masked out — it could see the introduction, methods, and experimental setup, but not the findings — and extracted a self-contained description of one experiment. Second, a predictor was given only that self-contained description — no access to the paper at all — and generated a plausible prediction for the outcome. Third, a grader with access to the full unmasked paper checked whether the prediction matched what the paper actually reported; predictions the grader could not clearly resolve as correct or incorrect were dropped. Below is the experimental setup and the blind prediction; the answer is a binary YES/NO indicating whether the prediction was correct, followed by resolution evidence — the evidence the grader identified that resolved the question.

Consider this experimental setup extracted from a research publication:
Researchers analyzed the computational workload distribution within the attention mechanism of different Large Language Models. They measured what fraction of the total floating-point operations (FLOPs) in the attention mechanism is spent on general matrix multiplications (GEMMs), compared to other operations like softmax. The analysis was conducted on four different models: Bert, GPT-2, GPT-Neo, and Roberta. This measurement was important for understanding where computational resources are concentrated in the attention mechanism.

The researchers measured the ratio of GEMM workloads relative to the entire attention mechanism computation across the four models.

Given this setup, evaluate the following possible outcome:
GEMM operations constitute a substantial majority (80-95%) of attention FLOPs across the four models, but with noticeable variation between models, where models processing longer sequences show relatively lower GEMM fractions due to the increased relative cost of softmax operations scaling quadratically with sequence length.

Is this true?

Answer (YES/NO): NO